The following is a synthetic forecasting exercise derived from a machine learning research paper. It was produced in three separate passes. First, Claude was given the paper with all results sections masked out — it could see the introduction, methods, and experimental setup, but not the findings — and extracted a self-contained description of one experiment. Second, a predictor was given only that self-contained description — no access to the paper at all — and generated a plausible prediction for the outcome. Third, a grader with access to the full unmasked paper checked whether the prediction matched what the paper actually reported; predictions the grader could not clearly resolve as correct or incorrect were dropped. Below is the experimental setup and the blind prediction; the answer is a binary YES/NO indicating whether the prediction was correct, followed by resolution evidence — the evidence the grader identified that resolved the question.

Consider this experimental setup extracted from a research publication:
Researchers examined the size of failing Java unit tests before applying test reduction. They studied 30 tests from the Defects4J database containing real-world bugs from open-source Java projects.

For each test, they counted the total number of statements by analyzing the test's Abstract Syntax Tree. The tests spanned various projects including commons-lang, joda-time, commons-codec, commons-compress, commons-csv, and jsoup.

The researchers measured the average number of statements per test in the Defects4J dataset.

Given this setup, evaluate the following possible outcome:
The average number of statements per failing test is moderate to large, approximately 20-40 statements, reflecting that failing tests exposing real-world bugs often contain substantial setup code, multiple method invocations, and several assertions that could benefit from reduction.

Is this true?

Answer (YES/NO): YES